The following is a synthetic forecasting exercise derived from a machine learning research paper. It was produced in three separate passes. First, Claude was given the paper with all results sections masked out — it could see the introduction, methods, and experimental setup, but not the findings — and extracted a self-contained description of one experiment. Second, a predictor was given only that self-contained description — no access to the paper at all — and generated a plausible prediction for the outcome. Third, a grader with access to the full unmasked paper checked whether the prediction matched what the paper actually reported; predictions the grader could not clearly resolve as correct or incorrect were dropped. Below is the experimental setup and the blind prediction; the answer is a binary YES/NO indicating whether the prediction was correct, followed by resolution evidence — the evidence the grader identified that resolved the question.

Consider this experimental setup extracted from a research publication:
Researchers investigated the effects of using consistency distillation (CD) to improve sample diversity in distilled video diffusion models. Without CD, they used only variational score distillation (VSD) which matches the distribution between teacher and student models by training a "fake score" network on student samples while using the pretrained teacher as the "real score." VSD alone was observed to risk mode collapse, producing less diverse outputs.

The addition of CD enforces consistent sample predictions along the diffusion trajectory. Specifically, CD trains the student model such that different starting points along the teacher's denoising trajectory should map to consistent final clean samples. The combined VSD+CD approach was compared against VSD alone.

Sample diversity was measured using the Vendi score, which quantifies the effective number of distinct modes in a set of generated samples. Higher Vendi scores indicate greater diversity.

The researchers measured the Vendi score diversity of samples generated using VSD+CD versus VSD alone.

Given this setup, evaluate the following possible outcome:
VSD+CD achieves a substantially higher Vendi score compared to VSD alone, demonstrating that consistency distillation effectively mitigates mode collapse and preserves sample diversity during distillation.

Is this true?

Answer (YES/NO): NO